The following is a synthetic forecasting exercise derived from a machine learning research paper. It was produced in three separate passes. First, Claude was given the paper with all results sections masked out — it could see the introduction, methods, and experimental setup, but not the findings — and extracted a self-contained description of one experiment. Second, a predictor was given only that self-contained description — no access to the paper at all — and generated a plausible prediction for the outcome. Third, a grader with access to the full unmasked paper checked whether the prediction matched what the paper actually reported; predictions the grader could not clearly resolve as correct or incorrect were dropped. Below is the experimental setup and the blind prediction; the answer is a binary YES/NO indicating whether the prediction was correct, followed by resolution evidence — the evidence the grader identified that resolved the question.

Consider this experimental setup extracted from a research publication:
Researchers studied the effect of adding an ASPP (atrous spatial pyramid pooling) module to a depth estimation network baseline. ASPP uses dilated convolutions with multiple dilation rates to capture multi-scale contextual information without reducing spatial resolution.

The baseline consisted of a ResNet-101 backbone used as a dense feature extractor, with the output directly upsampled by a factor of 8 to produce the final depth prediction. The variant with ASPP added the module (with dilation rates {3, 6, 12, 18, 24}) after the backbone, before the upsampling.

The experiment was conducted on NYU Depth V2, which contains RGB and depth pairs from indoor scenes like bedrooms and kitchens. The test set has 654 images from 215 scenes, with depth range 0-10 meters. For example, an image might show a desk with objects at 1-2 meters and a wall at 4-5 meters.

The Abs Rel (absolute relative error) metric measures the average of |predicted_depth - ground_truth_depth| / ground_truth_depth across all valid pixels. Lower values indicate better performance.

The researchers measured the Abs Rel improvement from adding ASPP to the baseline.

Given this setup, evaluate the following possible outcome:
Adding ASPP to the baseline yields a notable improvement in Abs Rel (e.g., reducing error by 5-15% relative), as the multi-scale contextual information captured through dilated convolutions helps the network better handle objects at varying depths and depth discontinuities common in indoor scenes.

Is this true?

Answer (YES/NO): NO